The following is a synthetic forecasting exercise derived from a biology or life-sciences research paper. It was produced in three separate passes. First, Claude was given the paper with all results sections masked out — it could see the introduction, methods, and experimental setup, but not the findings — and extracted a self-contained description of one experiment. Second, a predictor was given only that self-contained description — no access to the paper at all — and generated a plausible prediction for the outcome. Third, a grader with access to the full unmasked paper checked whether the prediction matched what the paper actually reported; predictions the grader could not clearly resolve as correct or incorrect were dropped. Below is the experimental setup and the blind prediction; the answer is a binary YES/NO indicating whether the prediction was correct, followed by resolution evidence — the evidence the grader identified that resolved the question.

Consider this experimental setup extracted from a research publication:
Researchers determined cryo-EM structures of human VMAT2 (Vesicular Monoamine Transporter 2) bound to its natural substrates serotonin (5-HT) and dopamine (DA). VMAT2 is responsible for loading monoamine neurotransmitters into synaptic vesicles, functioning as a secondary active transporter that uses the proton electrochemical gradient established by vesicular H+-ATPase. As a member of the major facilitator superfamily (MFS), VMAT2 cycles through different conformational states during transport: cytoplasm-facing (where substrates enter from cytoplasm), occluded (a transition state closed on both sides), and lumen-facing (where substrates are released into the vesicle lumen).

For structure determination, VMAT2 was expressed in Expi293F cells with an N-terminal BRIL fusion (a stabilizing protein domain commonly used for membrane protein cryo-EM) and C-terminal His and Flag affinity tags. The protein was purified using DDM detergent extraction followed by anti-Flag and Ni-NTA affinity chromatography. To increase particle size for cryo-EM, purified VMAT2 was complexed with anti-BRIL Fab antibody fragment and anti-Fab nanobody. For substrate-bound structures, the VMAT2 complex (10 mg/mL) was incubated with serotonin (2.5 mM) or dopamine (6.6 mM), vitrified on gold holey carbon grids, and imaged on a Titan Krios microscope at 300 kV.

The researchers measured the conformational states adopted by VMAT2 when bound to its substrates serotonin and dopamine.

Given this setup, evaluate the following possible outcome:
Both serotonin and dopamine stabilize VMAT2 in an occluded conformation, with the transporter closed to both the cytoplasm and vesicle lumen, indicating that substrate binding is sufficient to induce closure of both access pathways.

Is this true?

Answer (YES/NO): NO